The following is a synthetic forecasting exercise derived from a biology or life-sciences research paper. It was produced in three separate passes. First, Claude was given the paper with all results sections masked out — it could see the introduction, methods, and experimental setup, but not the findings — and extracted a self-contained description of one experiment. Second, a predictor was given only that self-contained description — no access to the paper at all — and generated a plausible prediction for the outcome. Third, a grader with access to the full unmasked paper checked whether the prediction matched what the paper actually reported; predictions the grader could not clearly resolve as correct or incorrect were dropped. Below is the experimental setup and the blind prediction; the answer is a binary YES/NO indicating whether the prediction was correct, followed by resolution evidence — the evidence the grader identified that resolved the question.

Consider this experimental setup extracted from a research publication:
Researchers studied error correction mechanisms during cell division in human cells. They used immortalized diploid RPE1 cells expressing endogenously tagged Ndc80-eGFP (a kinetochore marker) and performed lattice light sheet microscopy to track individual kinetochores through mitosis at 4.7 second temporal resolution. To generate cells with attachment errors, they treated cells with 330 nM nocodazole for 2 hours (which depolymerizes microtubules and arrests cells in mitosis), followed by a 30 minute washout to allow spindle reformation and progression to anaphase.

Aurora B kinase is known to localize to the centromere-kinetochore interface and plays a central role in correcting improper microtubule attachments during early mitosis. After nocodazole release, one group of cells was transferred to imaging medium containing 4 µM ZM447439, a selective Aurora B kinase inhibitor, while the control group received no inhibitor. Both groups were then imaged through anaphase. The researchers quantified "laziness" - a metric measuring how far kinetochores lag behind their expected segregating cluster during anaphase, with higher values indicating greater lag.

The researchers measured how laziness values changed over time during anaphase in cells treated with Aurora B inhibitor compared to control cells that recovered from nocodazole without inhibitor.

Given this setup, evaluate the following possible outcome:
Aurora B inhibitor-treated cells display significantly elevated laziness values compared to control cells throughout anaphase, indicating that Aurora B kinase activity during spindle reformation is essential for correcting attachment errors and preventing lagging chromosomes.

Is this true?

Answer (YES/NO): NO